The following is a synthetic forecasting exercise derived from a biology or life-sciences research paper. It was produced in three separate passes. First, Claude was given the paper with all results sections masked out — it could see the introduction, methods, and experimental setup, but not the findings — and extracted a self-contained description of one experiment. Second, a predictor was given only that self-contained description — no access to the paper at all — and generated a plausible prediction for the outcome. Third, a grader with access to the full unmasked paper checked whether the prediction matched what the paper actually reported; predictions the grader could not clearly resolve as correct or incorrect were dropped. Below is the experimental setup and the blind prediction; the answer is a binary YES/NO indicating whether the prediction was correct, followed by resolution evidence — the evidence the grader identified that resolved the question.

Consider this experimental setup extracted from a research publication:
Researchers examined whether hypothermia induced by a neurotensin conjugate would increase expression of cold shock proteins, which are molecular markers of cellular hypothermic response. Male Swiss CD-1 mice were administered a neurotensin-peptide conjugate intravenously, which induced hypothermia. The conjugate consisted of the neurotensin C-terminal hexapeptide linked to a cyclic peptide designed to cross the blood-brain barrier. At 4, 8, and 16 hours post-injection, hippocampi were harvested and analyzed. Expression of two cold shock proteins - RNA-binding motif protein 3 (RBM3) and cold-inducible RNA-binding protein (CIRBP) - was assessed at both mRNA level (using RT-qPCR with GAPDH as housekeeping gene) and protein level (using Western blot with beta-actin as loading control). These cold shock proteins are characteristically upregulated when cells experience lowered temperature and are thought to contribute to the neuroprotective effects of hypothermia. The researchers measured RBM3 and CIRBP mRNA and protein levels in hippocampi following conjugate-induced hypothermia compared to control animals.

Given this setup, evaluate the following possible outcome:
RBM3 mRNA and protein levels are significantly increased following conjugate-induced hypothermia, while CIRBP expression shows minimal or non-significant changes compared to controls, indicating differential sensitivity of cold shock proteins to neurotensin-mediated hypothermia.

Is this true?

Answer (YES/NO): NO